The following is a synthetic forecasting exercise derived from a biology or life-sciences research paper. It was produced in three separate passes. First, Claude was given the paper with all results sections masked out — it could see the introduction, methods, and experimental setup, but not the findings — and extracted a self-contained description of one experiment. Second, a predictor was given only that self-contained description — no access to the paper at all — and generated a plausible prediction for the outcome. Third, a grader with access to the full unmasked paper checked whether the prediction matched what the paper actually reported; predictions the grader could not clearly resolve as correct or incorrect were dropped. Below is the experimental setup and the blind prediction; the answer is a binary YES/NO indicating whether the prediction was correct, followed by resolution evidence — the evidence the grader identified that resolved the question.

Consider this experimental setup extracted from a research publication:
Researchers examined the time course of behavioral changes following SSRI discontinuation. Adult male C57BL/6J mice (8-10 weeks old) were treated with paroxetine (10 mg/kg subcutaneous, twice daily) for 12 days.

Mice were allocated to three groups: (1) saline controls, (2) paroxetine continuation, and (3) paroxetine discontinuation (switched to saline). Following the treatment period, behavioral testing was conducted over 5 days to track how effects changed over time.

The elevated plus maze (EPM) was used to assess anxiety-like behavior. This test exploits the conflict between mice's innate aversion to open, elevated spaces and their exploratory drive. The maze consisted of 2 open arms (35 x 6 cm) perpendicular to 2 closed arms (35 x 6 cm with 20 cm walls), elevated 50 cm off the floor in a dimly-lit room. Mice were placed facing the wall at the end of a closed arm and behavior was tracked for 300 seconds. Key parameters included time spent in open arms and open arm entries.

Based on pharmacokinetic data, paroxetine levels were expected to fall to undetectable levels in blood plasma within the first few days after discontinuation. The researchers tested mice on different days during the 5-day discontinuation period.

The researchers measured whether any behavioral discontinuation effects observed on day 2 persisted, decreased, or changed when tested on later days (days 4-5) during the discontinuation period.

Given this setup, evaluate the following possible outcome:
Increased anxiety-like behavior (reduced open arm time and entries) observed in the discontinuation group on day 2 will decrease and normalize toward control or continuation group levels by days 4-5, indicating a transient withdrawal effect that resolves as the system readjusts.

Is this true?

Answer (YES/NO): YES